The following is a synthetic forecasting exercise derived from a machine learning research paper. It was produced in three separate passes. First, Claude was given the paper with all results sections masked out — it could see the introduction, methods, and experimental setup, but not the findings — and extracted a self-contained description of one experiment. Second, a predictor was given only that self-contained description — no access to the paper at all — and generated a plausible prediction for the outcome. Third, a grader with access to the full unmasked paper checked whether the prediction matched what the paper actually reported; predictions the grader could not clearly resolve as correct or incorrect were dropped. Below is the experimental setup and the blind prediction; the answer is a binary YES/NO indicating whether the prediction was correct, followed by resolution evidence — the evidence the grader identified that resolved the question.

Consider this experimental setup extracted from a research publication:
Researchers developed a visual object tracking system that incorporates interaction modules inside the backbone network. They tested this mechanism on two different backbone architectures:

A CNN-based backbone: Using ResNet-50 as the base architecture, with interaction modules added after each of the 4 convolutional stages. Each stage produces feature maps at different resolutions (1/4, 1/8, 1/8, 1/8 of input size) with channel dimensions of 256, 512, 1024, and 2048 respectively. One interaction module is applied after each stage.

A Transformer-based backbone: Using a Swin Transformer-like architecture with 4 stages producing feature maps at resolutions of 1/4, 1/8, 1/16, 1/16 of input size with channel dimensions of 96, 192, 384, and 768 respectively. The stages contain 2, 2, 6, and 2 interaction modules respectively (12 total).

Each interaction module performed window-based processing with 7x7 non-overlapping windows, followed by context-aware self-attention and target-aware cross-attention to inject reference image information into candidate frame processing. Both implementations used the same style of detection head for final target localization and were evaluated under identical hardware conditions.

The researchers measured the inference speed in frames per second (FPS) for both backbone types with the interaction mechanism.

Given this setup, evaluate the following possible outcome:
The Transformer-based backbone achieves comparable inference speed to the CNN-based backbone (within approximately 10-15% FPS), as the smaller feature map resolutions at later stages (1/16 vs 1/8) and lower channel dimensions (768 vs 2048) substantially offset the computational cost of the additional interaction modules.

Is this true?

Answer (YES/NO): NO